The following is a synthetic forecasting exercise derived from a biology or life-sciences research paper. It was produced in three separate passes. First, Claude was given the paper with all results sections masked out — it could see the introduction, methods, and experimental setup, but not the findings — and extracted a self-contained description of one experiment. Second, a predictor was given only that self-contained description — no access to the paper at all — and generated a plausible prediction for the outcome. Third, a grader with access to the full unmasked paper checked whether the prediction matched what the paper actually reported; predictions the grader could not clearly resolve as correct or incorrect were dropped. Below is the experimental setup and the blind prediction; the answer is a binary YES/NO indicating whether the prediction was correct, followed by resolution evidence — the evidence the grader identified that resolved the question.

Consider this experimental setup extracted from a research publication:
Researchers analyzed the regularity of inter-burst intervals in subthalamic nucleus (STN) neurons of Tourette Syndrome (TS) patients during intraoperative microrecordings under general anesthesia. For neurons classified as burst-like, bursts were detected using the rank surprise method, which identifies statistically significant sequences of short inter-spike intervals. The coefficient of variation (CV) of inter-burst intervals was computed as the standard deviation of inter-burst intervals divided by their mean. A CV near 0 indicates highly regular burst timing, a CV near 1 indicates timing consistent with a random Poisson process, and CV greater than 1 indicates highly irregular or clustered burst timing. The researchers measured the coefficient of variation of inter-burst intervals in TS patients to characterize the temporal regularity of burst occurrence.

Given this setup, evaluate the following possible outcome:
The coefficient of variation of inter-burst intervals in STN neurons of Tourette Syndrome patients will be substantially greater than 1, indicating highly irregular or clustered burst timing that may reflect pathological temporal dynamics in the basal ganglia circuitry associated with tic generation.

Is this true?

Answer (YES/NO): NO